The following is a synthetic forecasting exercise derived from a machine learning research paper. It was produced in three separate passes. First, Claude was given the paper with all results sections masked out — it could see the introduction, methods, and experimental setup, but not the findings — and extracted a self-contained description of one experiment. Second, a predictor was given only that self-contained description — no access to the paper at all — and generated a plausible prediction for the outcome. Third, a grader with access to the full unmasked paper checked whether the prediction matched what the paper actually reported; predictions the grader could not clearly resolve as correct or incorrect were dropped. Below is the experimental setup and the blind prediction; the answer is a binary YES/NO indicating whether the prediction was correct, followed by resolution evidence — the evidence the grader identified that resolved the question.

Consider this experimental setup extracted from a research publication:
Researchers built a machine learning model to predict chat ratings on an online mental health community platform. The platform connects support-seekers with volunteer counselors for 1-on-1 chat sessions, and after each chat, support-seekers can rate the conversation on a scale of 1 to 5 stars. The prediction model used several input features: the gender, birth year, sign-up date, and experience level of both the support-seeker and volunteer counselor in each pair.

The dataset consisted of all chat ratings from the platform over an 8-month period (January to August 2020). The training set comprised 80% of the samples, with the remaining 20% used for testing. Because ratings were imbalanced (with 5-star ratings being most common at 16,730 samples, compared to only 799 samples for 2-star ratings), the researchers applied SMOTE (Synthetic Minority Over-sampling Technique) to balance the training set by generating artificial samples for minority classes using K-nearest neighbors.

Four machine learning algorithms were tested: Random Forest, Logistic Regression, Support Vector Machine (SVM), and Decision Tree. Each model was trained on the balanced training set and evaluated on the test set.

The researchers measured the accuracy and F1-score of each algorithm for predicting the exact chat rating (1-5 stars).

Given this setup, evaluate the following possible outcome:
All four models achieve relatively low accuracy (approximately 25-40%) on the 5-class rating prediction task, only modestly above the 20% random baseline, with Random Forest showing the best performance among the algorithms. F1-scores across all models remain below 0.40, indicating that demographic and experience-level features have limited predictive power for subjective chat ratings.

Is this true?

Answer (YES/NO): NO